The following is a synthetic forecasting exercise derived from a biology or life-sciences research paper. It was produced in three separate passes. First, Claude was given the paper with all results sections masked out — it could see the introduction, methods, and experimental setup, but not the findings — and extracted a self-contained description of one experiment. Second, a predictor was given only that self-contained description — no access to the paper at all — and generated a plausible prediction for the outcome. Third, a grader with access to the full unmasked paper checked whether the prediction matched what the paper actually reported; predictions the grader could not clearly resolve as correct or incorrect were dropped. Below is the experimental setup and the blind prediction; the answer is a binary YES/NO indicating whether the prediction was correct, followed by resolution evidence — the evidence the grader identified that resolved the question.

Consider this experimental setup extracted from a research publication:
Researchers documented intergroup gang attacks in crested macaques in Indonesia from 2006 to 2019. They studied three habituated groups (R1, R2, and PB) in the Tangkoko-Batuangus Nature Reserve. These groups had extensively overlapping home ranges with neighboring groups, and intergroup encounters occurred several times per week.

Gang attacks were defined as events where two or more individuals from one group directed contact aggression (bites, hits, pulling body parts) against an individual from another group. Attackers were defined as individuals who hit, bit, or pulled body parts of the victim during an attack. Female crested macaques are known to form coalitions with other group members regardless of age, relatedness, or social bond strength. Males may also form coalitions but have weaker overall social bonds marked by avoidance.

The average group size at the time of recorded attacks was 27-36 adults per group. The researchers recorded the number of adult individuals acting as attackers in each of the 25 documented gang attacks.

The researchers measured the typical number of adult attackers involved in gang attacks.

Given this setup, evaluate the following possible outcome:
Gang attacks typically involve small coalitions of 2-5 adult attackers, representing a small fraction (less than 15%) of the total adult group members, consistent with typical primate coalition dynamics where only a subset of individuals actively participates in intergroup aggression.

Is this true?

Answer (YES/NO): YES